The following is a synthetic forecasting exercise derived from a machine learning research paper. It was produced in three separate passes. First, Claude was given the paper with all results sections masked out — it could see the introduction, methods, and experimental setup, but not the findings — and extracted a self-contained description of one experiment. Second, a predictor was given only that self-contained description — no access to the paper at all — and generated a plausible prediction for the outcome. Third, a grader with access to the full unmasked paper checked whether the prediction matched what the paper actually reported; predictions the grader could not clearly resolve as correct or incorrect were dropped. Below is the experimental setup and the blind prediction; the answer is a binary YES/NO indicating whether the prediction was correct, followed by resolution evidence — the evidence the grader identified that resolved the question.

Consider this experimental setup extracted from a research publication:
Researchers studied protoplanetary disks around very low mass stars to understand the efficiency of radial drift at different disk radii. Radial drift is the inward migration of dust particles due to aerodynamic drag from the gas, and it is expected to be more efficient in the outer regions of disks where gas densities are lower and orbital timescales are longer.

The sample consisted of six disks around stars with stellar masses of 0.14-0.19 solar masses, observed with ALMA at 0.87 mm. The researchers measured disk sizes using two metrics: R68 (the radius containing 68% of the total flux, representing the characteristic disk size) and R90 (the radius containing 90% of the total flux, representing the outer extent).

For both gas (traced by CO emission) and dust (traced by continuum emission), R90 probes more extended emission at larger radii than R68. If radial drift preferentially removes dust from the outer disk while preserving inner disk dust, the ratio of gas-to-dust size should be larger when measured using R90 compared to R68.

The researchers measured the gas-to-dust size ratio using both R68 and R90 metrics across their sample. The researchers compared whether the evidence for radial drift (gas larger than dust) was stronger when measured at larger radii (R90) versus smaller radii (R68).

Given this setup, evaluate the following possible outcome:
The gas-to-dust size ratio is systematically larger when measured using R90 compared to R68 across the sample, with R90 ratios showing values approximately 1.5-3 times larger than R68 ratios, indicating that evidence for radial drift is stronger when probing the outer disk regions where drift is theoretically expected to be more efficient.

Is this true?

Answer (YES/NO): NO